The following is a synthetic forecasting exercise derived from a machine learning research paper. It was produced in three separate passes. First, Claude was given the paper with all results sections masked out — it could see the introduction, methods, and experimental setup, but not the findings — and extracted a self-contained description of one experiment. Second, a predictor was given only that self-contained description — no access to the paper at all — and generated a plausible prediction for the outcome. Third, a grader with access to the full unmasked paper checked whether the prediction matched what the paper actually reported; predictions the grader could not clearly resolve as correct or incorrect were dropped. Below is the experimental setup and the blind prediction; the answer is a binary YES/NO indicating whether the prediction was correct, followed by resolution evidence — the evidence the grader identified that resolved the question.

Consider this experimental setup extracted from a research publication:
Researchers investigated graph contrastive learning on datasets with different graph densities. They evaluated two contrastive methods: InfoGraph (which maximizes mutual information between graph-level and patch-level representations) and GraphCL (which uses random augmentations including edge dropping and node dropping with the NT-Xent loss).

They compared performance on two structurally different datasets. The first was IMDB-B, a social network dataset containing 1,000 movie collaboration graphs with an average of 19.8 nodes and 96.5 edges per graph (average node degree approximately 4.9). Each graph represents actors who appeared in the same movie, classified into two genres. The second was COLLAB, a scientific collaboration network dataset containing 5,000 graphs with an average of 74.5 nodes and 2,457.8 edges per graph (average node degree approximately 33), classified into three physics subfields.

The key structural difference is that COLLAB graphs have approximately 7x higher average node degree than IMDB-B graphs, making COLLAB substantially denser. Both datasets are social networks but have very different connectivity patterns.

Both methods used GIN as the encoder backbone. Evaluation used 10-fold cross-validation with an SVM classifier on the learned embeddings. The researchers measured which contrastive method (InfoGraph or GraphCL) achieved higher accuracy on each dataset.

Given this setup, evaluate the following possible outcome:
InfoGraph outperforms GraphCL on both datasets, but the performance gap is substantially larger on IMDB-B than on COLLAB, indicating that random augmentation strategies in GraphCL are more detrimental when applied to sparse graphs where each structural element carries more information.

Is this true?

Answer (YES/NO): NO